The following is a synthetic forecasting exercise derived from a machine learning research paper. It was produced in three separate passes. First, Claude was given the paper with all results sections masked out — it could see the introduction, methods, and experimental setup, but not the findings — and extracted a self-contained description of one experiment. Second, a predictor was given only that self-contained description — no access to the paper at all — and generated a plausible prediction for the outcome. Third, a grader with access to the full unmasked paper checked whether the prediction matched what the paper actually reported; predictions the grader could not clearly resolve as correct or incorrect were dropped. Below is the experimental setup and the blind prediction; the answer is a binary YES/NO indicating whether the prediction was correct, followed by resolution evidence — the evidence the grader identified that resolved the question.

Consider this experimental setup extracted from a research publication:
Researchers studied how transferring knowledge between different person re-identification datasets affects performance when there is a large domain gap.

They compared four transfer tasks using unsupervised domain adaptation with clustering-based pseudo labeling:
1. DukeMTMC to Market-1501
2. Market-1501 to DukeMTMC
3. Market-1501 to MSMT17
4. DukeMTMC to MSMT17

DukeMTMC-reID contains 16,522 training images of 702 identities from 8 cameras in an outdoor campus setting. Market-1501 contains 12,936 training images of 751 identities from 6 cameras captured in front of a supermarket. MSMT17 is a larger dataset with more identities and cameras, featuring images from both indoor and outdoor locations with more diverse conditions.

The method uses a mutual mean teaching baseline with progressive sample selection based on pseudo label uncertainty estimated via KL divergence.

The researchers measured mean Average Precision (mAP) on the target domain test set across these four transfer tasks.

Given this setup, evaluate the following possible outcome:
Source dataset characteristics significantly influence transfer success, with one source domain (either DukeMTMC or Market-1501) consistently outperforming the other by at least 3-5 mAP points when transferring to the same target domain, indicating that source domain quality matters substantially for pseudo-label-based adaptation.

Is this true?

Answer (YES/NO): NO